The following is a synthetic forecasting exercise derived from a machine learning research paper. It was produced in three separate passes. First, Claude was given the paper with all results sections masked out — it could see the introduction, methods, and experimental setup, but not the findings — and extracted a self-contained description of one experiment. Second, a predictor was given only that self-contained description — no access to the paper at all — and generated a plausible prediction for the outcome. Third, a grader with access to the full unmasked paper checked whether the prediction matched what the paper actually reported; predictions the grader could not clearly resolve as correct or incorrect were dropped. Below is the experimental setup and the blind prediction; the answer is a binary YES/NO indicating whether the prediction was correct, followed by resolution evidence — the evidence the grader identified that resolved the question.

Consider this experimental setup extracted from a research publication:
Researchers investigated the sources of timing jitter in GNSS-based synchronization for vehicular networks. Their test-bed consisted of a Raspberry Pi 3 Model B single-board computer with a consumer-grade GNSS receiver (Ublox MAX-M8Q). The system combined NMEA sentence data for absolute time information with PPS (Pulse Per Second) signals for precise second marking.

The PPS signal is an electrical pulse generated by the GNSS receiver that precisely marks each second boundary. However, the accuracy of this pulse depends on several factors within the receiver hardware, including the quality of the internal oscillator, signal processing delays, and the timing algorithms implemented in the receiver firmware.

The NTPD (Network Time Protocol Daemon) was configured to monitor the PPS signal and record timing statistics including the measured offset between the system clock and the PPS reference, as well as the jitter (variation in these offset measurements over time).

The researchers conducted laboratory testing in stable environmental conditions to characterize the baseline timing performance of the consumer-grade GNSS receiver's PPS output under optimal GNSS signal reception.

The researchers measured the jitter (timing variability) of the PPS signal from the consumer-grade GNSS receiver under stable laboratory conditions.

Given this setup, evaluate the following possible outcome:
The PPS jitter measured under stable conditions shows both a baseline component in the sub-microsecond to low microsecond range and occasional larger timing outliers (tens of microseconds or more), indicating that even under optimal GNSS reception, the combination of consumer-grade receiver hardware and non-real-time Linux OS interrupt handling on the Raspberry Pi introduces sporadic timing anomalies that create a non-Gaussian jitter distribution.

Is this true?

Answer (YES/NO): NO